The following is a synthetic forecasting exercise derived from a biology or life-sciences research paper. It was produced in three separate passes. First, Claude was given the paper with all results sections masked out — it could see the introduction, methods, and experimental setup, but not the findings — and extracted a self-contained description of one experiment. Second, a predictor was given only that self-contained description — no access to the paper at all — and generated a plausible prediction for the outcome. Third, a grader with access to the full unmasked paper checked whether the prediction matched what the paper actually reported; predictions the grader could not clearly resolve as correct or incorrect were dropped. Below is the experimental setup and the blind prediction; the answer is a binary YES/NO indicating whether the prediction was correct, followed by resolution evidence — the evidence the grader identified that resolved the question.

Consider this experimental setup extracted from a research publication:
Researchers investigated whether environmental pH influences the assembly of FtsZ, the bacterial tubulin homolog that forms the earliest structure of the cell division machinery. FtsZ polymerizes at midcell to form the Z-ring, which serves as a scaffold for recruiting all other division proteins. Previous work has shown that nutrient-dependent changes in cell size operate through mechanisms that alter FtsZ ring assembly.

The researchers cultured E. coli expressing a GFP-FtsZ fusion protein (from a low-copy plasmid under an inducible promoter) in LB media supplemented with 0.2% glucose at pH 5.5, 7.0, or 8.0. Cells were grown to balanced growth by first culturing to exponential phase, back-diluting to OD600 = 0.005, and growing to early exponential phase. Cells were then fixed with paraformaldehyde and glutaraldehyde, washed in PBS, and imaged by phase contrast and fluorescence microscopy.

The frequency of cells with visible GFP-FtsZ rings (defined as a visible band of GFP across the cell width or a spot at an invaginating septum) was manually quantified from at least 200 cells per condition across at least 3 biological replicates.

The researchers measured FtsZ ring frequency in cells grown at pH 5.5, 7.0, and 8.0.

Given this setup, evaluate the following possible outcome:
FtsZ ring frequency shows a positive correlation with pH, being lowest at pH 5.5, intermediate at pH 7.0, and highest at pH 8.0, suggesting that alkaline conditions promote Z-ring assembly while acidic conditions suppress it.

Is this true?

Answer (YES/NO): NO